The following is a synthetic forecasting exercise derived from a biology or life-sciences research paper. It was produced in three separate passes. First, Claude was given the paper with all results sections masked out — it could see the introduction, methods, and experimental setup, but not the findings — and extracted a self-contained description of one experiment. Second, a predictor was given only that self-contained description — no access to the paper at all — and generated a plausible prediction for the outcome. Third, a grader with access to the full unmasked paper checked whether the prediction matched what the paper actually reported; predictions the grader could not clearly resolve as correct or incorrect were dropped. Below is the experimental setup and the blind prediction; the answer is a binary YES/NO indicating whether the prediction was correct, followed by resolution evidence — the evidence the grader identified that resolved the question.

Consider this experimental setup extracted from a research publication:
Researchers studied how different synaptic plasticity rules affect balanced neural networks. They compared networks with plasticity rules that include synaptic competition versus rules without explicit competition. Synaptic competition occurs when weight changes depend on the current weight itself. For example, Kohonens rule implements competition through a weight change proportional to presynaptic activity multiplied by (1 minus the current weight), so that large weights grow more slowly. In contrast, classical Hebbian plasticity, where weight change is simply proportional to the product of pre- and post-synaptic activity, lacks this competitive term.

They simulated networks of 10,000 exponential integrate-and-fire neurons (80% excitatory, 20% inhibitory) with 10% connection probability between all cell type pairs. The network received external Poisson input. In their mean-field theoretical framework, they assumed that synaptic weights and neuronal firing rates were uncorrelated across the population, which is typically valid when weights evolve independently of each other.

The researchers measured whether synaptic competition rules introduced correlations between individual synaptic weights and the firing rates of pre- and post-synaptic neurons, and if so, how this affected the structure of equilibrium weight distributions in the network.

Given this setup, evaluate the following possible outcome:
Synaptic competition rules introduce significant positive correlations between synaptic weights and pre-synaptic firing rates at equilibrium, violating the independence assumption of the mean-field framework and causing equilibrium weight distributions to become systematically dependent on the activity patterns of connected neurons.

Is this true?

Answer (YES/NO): YES